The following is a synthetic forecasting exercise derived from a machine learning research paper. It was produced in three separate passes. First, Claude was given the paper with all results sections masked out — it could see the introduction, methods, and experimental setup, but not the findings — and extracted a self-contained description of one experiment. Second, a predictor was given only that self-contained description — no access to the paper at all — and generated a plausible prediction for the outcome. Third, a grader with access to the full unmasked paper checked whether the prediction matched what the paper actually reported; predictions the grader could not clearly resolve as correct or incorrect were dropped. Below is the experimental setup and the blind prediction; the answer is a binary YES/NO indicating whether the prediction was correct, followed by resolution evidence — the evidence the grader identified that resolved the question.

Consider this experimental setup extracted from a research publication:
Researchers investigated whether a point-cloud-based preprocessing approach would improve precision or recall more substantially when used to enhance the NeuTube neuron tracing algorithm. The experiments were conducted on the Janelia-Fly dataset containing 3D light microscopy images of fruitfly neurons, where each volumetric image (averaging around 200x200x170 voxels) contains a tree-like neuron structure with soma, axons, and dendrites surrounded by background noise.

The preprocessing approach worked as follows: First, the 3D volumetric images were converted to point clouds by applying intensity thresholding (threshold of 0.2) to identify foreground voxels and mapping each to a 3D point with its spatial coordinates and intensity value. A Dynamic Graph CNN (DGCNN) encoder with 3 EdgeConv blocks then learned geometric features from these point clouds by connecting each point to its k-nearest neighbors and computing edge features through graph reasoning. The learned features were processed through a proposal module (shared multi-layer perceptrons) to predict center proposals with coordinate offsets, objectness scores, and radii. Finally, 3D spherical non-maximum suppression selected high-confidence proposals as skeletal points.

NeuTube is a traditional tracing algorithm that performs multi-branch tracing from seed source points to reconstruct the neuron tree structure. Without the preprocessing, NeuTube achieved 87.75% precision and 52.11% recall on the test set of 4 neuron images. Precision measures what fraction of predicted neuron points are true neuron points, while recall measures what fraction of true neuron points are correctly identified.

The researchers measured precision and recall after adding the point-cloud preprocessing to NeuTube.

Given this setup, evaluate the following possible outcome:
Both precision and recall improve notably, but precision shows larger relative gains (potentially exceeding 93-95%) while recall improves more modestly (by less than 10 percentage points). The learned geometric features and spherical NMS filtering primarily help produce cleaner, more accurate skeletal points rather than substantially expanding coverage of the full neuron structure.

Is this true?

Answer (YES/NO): NO